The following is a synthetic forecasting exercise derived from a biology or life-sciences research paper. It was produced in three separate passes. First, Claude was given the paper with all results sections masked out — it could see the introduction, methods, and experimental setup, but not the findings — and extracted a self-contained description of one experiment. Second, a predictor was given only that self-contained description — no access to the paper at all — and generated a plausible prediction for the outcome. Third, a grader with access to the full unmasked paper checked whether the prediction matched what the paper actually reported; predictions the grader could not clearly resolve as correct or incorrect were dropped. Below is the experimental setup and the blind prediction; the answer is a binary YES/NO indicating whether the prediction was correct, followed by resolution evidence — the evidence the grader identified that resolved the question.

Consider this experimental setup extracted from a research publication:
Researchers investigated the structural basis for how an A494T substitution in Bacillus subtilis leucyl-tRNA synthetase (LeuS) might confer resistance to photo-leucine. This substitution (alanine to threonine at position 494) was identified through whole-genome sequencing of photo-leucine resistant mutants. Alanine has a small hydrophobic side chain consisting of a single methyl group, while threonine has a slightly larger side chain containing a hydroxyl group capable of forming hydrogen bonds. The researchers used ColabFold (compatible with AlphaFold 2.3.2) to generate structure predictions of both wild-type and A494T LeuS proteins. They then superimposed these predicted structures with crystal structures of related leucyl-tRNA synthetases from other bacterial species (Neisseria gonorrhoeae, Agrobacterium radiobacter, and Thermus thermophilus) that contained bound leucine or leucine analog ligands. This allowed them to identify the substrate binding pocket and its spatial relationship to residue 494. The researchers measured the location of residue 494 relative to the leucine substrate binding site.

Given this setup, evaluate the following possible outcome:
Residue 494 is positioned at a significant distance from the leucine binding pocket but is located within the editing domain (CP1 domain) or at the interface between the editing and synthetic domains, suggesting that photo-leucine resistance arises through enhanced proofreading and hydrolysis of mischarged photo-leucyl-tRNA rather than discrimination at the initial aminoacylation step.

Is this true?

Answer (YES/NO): NO